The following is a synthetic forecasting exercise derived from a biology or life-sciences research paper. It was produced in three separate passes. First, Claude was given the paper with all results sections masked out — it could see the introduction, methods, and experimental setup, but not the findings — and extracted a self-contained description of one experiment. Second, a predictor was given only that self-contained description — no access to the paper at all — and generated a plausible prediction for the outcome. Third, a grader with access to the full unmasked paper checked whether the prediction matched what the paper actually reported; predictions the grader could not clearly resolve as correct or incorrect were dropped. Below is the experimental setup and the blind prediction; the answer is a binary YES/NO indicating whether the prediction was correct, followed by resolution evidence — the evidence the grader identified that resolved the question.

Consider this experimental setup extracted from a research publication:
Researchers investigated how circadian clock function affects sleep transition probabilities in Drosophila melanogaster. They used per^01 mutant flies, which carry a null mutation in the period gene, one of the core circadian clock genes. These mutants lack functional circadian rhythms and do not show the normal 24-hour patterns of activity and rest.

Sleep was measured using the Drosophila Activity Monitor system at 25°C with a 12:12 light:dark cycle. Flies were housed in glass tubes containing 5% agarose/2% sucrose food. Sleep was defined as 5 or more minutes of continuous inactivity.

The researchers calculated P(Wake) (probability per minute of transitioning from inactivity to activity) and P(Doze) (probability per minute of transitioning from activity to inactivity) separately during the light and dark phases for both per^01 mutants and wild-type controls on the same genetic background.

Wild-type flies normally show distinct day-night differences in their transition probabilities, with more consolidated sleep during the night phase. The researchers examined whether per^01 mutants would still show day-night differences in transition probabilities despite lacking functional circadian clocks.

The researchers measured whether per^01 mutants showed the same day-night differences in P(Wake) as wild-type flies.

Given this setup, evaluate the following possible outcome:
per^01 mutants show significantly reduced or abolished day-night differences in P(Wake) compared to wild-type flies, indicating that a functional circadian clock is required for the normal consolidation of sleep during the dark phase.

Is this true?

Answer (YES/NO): NO